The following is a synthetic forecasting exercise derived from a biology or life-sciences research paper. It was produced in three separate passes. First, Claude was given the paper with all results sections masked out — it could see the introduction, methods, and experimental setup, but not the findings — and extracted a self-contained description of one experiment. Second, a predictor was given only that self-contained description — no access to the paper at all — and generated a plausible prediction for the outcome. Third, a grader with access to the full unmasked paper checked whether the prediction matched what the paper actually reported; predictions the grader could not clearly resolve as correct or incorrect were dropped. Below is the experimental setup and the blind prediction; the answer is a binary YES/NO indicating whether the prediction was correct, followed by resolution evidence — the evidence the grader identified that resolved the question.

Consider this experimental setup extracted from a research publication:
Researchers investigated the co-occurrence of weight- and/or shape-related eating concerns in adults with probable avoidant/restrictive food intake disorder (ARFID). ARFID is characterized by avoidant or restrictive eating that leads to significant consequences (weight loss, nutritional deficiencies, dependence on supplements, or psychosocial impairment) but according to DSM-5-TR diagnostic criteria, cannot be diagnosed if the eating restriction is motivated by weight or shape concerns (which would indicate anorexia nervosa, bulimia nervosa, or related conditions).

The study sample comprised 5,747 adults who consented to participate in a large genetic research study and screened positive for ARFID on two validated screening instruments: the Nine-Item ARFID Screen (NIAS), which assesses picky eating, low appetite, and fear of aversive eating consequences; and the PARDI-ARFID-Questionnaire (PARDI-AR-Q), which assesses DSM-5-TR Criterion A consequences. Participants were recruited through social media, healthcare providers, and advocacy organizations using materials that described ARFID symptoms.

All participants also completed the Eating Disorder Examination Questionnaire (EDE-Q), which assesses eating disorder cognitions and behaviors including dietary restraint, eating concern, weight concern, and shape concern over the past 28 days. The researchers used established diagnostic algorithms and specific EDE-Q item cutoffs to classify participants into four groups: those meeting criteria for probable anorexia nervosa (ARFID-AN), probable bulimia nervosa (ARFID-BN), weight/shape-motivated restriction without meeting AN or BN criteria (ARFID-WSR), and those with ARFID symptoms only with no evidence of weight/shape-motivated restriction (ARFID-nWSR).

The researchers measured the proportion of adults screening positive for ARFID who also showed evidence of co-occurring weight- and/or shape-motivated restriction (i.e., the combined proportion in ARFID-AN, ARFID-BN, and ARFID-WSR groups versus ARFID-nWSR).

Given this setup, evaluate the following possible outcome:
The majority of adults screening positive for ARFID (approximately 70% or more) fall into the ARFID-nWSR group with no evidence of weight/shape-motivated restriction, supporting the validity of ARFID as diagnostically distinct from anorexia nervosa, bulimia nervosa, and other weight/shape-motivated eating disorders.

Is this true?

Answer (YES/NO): NO